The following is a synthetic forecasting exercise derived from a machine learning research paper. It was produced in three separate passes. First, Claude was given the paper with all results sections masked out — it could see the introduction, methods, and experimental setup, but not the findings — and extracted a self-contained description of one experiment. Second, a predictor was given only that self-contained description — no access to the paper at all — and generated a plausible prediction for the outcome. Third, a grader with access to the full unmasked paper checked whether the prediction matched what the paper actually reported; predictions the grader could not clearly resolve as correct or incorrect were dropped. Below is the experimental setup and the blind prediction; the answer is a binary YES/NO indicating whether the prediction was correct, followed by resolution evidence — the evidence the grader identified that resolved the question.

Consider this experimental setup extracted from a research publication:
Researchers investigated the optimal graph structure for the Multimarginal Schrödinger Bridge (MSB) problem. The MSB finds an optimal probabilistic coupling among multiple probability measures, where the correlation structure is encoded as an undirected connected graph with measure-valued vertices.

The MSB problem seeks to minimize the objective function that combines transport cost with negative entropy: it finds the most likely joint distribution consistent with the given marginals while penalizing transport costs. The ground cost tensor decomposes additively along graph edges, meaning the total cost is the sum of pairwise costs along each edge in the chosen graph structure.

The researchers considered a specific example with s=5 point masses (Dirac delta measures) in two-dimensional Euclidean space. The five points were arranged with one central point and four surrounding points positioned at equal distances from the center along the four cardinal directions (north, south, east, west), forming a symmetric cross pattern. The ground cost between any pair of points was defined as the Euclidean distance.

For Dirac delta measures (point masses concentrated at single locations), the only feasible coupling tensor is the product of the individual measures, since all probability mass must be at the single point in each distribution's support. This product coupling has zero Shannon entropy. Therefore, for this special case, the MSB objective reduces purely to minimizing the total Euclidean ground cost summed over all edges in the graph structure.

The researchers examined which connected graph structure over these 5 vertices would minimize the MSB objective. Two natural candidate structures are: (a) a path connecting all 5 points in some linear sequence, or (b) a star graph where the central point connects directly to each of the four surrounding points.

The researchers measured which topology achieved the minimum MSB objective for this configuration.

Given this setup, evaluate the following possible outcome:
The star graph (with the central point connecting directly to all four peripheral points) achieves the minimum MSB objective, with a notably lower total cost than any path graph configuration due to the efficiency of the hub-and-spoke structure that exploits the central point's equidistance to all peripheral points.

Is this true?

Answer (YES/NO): YES